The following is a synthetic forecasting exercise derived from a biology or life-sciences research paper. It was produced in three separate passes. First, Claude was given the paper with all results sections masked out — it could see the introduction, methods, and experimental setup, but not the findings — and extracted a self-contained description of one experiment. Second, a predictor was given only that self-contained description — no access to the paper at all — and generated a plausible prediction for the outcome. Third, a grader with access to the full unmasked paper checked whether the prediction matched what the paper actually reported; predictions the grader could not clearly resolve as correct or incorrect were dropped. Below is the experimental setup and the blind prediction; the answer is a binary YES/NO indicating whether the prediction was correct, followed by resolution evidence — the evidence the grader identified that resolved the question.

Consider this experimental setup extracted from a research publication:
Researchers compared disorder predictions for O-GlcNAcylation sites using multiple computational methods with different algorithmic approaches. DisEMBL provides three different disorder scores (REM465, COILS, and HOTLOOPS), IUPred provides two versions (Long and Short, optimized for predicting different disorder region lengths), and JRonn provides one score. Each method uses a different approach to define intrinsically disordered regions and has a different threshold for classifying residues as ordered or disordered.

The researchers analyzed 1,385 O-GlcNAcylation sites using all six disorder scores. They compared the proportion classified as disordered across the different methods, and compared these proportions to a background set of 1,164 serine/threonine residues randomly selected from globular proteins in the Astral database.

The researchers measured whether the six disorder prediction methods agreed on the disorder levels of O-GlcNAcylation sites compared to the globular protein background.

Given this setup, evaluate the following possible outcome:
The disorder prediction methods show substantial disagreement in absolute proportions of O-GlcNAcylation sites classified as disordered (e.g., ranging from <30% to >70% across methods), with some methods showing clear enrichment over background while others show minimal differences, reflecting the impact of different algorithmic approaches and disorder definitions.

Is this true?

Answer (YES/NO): NO